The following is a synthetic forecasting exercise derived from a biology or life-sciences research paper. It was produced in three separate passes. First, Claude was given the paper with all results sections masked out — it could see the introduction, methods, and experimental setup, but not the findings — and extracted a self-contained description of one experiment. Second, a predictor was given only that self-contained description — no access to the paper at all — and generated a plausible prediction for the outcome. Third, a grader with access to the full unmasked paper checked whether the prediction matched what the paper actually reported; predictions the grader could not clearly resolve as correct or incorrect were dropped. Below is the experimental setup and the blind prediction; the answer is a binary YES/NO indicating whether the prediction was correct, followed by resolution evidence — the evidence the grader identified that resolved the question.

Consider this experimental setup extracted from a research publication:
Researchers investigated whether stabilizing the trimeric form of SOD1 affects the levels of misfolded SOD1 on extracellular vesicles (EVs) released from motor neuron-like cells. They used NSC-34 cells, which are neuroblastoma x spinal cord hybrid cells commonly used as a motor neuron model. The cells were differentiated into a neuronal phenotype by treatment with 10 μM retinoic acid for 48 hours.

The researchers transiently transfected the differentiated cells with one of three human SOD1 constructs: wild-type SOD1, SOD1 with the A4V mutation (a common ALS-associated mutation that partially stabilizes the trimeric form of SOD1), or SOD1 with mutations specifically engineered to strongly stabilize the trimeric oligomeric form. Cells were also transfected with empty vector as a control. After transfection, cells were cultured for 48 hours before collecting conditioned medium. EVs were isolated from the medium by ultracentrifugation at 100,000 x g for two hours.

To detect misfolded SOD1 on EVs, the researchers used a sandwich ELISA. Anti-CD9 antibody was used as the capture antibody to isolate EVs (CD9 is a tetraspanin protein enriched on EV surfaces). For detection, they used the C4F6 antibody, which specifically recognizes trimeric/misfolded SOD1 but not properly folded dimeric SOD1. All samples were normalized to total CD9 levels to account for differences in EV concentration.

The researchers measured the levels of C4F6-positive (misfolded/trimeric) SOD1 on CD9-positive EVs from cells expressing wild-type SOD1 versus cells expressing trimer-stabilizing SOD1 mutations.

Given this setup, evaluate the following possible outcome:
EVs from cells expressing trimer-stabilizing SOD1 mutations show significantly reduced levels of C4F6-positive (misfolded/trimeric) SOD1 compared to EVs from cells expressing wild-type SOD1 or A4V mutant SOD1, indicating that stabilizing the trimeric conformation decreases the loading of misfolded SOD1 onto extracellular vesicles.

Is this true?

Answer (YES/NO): NO